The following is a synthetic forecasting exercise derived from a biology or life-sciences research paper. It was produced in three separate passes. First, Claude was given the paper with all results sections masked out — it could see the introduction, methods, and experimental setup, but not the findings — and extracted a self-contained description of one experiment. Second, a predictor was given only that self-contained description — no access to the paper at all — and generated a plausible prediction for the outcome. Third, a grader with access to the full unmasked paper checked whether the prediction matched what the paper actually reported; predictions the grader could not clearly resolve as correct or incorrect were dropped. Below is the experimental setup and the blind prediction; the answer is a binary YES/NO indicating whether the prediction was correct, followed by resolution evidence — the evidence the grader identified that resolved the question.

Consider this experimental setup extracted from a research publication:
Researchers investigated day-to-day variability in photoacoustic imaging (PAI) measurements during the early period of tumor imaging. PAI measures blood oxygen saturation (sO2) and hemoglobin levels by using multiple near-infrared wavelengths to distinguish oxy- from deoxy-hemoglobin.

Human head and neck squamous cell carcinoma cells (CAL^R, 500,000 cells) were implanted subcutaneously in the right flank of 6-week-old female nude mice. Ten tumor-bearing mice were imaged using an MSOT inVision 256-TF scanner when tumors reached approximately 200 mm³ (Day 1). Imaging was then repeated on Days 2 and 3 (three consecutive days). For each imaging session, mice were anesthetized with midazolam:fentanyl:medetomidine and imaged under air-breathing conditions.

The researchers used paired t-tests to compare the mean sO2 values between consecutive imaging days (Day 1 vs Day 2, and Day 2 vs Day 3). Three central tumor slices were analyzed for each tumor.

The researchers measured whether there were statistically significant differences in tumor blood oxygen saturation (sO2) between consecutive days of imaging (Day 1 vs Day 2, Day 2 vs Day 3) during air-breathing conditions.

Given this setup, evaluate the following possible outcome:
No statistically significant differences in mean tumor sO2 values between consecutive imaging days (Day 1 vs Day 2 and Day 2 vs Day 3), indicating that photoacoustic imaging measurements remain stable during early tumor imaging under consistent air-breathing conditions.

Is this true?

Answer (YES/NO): YES